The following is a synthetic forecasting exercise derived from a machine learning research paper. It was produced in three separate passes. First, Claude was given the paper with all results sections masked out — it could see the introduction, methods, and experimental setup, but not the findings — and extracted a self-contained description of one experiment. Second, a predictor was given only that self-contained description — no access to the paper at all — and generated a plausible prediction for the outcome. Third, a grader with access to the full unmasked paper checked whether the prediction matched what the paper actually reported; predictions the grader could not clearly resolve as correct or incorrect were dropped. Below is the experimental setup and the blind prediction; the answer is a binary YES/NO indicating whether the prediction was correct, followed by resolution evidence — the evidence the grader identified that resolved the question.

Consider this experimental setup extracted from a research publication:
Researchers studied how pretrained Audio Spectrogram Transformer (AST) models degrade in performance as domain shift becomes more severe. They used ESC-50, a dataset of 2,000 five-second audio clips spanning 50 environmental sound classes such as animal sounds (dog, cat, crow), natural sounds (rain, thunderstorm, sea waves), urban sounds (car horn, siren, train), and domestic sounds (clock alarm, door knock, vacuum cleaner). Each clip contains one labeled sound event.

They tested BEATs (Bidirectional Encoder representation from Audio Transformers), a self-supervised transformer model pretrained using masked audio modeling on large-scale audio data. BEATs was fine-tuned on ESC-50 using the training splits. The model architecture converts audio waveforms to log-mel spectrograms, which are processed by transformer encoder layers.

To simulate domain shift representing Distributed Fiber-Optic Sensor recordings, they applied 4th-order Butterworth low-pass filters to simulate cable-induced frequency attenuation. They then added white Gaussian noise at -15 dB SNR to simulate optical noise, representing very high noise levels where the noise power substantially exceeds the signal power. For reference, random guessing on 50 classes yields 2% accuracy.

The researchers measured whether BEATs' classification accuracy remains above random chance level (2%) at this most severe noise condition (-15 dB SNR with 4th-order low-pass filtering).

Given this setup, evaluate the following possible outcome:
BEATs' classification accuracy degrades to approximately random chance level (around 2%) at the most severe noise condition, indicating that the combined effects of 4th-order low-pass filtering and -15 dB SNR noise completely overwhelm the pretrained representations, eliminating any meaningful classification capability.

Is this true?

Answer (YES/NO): NO